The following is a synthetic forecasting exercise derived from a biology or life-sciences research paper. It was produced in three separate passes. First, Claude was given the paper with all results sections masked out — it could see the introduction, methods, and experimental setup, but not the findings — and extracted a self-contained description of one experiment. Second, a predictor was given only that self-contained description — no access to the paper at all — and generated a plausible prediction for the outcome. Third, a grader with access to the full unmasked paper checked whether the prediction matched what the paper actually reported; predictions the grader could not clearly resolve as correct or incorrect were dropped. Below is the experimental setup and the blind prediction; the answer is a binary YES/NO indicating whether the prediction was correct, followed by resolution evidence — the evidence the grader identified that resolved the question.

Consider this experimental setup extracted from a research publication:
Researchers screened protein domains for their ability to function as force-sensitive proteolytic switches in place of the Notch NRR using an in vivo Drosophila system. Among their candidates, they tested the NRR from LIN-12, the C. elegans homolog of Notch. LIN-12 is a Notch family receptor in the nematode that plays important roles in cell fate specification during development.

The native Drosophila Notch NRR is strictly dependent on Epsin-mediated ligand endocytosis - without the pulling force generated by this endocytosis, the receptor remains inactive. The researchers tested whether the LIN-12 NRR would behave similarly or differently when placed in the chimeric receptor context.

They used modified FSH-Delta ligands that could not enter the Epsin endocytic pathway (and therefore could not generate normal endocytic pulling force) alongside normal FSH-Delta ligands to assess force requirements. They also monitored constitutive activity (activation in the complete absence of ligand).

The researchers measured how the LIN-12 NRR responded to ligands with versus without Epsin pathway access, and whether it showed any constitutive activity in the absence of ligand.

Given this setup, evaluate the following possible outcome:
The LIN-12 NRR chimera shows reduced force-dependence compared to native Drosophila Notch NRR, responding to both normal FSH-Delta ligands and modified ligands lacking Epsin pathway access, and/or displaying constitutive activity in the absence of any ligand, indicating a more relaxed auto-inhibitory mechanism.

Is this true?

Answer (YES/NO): YES